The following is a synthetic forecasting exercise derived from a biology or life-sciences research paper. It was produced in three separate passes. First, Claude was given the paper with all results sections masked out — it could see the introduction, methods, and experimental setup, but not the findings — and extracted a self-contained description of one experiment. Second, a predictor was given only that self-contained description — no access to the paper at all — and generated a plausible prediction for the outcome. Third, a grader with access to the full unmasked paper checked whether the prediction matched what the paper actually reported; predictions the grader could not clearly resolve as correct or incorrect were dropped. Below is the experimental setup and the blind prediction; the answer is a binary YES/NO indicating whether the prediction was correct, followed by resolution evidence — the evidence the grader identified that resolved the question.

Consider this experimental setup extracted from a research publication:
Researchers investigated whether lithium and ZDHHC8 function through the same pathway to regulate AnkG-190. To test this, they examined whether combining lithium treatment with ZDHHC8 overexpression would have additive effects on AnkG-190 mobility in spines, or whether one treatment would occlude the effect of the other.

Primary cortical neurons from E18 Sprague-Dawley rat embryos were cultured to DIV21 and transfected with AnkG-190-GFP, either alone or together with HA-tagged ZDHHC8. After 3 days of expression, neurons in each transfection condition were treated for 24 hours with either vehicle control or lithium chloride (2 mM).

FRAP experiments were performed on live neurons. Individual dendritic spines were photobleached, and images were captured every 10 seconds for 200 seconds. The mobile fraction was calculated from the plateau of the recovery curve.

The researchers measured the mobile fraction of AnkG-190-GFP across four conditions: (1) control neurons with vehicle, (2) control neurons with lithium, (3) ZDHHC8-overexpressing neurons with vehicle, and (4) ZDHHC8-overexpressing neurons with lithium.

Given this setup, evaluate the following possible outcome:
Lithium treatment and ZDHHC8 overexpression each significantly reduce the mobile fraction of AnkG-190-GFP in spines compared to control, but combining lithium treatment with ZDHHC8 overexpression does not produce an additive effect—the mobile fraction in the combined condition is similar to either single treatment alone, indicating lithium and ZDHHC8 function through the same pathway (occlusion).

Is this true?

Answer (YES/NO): NO